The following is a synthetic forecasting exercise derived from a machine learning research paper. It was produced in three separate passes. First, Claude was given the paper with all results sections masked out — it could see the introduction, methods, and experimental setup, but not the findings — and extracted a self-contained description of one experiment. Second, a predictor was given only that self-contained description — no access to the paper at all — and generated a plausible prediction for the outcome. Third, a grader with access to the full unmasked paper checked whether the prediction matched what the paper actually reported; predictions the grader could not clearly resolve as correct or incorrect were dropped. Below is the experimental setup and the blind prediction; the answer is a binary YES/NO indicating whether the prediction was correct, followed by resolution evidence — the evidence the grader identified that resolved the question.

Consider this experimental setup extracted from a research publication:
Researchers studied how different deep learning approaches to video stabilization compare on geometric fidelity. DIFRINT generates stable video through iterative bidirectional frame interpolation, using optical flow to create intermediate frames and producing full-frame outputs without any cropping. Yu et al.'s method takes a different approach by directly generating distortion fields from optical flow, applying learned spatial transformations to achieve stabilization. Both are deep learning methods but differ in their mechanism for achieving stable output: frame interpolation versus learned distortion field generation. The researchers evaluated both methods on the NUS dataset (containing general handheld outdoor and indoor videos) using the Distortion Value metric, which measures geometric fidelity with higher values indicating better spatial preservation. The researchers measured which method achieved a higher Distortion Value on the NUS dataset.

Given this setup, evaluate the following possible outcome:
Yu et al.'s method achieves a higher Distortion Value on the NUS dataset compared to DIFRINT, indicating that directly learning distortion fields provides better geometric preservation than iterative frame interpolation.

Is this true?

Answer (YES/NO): YES